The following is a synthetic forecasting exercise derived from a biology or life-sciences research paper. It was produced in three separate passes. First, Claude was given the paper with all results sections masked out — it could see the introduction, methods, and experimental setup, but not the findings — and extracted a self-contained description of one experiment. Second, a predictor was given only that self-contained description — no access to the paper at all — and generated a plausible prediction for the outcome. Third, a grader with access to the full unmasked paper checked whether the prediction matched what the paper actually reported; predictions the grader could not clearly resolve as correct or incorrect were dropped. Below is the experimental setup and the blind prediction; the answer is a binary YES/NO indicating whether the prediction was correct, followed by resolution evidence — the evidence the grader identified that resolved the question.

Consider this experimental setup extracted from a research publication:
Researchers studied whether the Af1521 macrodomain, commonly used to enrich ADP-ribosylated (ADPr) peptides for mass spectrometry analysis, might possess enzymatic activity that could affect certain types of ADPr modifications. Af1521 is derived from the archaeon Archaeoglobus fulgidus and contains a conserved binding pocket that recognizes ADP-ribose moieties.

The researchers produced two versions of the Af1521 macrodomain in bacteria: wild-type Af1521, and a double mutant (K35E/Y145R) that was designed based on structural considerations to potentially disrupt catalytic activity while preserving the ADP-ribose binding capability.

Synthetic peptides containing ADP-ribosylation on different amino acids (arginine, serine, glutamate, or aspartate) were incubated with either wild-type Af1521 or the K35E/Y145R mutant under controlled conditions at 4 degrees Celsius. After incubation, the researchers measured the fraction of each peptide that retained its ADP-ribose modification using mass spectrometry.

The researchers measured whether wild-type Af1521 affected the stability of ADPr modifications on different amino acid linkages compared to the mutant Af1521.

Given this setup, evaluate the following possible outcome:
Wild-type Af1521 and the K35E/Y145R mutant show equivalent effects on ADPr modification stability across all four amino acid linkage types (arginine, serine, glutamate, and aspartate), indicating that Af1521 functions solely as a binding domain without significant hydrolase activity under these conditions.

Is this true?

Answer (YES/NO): NO